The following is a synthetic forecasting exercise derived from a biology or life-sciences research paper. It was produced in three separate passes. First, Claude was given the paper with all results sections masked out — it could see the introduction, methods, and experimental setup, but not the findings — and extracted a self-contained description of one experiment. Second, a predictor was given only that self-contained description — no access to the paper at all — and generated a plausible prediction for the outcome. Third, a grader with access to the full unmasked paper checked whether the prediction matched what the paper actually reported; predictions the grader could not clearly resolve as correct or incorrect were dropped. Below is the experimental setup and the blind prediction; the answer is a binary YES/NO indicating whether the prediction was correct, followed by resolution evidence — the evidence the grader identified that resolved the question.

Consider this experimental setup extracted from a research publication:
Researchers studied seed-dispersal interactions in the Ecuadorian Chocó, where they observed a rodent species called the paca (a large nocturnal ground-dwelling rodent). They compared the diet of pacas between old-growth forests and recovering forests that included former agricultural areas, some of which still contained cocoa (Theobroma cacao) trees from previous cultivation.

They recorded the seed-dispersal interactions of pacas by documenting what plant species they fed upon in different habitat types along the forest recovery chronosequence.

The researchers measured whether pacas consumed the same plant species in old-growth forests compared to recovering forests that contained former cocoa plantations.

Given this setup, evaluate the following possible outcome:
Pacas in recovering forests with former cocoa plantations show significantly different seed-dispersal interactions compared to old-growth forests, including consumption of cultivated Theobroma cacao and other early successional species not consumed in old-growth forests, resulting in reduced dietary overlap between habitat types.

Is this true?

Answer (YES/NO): NO